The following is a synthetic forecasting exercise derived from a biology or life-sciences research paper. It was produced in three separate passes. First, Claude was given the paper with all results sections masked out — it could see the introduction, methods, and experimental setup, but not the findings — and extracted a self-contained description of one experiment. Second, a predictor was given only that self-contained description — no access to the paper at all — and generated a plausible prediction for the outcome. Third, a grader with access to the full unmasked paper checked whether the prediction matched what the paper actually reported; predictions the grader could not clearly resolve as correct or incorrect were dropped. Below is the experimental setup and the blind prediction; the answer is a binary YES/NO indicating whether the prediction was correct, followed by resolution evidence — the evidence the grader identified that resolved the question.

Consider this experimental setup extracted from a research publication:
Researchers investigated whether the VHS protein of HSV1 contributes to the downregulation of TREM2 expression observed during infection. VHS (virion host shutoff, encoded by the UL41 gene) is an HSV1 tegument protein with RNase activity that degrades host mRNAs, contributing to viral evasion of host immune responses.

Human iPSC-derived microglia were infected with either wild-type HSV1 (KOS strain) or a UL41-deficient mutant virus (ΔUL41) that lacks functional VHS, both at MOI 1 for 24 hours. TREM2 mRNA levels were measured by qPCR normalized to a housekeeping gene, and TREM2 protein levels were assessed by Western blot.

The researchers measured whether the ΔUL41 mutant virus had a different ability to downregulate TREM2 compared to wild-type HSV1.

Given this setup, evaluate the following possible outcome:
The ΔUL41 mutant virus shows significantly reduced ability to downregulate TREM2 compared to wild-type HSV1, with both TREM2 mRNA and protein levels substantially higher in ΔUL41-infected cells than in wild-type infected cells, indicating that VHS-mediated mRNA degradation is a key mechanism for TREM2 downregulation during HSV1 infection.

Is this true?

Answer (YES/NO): NO